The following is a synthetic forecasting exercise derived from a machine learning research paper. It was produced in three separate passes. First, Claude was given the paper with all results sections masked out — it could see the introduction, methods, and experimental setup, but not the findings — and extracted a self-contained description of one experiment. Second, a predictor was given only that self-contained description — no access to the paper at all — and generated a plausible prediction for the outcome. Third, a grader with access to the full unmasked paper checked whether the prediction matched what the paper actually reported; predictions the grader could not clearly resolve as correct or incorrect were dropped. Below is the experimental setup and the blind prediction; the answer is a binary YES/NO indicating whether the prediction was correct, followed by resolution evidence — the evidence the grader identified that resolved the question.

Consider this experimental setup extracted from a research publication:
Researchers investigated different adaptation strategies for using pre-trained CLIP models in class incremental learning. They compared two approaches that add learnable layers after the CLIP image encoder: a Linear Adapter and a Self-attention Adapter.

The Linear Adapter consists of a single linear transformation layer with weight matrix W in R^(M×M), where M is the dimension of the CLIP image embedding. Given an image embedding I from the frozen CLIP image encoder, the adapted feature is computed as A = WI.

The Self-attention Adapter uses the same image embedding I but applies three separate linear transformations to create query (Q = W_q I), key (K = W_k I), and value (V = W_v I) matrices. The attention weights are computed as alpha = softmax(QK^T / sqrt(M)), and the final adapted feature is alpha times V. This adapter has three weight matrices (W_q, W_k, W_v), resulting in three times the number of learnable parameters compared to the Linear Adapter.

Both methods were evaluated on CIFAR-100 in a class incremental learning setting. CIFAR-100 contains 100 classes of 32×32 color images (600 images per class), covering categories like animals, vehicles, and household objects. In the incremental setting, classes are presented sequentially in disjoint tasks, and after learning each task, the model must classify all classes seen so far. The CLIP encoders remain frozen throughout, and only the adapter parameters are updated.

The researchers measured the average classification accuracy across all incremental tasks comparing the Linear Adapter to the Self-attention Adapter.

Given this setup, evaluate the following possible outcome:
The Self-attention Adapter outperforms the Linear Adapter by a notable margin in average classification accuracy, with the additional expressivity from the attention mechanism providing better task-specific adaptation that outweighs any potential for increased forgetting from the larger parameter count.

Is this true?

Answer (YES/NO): NO